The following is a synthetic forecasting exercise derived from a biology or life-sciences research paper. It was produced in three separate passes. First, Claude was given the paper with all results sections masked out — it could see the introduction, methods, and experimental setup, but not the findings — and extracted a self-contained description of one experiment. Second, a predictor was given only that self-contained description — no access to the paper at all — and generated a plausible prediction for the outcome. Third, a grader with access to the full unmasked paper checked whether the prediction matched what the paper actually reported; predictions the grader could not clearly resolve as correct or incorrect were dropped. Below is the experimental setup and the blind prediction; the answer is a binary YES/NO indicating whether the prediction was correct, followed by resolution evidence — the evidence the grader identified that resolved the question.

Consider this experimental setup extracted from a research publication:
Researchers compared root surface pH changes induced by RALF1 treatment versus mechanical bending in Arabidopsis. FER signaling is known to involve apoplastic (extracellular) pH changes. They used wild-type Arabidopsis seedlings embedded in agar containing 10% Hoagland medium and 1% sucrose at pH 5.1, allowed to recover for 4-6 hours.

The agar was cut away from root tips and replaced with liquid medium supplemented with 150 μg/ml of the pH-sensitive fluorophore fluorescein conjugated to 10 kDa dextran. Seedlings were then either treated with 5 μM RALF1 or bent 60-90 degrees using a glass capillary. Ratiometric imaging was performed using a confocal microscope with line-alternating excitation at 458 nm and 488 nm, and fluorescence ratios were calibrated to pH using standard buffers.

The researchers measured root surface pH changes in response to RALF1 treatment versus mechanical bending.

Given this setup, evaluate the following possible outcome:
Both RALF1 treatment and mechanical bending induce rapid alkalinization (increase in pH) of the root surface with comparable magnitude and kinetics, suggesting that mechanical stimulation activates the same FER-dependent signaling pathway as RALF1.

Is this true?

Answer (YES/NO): NO